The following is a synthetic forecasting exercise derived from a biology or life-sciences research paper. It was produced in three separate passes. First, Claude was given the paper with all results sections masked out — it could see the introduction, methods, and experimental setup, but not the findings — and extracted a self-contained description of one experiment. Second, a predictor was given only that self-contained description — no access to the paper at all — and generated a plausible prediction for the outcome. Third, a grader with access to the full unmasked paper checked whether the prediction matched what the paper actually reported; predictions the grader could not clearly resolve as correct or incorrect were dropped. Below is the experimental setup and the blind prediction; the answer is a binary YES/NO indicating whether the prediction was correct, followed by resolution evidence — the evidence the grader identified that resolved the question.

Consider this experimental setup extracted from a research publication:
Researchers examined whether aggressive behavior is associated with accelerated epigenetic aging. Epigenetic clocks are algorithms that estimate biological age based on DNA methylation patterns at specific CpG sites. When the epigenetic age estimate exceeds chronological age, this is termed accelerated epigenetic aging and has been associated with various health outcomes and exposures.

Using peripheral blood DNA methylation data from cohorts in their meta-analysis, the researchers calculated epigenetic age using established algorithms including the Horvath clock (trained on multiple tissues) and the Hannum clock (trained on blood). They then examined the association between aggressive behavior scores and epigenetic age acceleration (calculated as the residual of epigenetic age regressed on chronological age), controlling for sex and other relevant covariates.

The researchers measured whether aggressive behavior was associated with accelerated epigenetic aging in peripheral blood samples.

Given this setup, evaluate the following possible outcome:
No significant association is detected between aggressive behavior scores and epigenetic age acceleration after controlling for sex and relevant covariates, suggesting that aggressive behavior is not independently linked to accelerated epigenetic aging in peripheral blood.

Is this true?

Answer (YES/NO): YES